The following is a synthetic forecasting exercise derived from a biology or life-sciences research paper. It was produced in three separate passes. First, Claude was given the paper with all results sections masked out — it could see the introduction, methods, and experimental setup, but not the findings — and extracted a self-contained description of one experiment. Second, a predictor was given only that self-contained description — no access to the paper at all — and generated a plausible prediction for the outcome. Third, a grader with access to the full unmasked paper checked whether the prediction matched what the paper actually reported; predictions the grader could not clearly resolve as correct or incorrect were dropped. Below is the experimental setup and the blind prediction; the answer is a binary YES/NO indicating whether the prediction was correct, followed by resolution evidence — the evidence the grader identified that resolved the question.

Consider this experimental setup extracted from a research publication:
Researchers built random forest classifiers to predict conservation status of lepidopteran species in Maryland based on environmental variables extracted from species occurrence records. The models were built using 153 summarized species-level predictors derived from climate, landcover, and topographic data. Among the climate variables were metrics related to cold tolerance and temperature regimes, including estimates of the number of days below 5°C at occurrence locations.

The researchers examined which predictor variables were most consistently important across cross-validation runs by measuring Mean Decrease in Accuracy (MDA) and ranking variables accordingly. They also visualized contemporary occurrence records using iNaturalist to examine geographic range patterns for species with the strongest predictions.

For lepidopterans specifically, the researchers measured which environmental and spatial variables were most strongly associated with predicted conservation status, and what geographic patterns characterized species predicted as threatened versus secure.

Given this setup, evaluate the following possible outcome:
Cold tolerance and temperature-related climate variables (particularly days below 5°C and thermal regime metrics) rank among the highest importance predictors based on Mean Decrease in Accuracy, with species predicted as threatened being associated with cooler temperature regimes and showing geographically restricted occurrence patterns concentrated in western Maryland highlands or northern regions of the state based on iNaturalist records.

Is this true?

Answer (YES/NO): YES